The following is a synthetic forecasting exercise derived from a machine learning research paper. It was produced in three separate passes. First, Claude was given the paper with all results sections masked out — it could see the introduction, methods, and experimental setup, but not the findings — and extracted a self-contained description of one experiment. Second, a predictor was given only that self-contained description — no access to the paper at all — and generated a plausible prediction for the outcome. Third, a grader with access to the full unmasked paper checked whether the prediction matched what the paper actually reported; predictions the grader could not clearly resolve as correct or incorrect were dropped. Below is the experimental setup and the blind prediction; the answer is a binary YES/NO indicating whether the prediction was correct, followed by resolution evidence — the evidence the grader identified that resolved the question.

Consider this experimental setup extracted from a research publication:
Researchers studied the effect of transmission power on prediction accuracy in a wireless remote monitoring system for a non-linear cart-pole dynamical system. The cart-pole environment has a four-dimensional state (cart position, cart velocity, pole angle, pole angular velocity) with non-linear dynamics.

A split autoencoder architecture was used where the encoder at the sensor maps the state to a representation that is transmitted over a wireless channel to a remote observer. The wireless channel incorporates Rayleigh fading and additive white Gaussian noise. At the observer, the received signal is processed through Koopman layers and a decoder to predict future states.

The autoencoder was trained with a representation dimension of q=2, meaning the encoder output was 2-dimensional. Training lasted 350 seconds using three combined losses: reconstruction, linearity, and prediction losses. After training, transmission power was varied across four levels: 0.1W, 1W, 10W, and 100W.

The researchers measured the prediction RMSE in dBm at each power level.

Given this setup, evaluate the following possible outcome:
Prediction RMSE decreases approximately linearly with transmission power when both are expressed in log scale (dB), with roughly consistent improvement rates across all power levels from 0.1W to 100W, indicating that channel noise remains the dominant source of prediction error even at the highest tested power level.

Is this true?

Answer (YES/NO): NO